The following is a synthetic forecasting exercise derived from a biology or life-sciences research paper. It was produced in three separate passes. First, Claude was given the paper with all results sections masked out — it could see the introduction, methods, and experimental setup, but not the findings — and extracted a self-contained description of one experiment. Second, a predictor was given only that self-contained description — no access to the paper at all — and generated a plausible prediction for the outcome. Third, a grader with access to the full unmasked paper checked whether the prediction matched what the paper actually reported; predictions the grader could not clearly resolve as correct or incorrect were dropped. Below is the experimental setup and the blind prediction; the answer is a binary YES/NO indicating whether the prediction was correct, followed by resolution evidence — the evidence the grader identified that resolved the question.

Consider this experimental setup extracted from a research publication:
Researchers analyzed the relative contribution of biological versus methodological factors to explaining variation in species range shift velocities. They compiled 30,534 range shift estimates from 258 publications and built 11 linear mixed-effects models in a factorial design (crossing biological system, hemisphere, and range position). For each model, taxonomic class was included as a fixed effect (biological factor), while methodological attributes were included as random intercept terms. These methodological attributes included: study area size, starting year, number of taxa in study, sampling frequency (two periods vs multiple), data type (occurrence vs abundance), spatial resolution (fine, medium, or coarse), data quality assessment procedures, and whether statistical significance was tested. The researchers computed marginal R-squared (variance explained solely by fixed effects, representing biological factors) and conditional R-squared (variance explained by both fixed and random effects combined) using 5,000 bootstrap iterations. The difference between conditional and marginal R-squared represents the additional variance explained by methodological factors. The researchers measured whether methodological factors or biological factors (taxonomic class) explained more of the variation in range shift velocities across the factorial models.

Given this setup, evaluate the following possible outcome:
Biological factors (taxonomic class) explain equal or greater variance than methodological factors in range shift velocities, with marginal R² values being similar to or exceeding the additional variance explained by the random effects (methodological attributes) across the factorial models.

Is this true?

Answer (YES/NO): NO